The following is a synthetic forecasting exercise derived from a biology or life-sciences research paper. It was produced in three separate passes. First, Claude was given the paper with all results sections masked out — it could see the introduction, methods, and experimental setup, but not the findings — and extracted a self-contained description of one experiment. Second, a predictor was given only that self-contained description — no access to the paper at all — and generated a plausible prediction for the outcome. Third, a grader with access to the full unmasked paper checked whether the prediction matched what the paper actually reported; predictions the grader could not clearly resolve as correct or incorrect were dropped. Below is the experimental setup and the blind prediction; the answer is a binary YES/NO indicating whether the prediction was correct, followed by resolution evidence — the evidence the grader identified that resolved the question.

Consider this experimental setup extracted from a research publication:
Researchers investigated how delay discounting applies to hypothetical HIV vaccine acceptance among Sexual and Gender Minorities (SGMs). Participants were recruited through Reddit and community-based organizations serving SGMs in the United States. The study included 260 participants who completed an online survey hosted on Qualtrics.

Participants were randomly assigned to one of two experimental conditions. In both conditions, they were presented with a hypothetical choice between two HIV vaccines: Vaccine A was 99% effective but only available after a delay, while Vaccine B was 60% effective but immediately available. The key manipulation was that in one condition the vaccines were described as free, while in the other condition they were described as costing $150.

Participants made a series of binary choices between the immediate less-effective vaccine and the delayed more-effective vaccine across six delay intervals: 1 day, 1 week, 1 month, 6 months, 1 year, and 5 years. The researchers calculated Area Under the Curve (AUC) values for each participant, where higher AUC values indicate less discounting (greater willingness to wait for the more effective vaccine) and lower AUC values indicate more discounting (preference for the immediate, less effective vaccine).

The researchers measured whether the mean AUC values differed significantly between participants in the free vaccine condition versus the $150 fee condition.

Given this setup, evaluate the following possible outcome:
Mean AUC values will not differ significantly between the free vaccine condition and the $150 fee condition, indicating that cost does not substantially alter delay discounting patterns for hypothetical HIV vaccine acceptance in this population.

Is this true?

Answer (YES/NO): YES